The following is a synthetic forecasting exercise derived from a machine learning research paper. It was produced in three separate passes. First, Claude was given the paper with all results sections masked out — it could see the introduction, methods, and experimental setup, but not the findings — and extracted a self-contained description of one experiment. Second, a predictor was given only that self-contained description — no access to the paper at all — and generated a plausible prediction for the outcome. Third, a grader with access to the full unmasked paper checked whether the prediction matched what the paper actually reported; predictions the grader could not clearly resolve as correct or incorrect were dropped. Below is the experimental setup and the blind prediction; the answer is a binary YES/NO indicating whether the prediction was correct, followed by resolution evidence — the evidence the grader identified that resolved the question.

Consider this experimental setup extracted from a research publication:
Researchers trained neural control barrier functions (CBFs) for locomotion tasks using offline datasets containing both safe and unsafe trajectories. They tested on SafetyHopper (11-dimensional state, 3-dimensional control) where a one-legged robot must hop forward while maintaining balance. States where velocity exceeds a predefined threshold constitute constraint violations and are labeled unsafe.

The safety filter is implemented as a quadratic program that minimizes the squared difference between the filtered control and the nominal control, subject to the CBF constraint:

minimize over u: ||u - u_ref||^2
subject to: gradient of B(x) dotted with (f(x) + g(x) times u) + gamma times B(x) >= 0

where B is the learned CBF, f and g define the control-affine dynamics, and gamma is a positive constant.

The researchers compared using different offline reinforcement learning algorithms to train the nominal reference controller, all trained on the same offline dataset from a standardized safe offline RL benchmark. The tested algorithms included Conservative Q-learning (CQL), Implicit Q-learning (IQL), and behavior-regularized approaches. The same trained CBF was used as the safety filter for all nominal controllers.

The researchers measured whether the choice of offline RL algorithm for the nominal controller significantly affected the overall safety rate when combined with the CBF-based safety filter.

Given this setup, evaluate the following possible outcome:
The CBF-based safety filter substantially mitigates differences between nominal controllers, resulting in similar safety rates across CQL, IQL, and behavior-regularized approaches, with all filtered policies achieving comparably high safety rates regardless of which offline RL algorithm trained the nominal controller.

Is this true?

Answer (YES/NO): NO